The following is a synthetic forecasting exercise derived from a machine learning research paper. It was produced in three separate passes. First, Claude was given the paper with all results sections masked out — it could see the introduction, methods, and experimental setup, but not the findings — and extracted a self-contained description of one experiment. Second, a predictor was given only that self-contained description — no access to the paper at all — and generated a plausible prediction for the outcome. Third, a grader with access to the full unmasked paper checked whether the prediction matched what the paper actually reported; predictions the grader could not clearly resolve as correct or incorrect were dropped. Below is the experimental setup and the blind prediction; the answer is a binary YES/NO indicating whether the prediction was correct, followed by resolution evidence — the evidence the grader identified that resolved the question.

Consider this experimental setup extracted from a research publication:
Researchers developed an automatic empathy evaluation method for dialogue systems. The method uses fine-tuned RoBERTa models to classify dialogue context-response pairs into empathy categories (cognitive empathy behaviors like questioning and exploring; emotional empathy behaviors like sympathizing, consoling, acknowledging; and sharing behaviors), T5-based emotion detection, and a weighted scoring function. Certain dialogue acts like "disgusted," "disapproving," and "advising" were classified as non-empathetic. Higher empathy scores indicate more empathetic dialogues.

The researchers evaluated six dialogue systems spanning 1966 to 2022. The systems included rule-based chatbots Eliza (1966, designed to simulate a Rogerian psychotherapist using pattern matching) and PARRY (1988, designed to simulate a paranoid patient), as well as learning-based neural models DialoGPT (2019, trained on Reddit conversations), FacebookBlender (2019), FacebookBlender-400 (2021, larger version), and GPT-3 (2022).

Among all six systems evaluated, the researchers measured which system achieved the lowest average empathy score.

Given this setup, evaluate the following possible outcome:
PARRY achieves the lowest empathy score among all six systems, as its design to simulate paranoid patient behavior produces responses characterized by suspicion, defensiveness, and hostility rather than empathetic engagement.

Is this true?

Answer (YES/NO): NO